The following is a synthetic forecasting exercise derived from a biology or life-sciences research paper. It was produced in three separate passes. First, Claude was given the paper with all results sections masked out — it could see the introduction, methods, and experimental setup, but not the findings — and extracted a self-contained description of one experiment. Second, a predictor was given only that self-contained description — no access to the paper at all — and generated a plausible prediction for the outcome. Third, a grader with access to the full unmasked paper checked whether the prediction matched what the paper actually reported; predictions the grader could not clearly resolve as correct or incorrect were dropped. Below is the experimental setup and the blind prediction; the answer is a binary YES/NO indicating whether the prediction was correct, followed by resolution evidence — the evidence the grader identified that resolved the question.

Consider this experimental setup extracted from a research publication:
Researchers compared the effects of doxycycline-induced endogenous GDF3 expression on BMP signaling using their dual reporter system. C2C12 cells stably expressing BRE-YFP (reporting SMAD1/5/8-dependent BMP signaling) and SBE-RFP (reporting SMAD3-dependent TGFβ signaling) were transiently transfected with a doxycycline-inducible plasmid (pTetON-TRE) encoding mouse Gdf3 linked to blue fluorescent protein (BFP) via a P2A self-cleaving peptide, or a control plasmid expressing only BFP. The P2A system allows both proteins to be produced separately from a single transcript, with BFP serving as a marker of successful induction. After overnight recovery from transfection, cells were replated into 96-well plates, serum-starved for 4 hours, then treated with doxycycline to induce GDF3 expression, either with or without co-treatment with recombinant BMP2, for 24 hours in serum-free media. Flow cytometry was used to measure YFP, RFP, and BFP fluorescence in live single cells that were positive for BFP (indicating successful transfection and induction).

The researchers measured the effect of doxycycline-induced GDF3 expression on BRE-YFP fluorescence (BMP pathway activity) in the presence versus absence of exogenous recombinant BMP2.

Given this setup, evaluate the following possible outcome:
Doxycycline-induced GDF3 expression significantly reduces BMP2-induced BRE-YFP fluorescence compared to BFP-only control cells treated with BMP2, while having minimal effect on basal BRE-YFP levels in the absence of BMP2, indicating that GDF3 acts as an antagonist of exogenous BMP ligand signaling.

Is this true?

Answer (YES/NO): YES